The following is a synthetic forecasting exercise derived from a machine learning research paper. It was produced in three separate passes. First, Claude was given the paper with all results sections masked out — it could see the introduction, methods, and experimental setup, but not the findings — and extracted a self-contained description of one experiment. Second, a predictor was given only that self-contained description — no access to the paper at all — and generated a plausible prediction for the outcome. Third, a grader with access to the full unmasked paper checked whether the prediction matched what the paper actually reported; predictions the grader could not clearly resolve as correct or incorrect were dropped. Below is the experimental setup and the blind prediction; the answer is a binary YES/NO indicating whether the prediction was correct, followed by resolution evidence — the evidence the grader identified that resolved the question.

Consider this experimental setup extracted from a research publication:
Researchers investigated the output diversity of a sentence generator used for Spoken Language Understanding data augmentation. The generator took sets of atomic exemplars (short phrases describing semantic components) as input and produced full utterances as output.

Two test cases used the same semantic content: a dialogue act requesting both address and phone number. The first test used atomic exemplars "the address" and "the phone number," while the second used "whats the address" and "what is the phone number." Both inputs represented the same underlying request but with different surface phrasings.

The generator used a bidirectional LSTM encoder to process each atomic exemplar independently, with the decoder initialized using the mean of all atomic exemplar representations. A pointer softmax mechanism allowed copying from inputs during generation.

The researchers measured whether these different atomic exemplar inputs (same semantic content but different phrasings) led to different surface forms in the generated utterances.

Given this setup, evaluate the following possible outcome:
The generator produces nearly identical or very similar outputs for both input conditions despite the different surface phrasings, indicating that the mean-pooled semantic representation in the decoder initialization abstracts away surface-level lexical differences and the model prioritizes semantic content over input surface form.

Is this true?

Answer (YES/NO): NO